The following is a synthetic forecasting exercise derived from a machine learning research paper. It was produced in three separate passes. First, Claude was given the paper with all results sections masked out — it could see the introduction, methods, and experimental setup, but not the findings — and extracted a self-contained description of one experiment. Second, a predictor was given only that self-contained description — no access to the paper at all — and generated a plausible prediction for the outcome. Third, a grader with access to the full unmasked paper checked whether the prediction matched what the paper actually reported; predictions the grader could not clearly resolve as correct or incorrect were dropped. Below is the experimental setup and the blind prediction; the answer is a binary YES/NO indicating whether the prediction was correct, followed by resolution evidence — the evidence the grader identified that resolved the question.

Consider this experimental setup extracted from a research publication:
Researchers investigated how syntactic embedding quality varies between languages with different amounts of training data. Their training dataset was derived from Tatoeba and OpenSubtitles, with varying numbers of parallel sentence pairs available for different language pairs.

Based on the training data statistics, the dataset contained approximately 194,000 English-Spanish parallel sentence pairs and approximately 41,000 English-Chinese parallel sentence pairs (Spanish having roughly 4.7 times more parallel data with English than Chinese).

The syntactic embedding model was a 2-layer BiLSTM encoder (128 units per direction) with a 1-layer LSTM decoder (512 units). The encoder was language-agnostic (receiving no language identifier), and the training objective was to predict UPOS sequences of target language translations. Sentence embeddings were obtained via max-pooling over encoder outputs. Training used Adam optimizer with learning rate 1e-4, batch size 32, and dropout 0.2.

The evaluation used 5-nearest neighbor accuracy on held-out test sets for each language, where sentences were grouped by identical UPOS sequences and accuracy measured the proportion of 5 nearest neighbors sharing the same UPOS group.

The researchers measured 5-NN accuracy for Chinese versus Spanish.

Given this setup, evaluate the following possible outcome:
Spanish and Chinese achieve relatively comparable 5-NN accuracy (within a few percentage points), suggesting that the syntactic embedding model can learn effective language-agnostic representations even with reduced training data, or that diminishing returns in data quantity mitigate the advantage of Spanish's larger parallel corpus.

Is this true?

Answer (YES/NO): NO